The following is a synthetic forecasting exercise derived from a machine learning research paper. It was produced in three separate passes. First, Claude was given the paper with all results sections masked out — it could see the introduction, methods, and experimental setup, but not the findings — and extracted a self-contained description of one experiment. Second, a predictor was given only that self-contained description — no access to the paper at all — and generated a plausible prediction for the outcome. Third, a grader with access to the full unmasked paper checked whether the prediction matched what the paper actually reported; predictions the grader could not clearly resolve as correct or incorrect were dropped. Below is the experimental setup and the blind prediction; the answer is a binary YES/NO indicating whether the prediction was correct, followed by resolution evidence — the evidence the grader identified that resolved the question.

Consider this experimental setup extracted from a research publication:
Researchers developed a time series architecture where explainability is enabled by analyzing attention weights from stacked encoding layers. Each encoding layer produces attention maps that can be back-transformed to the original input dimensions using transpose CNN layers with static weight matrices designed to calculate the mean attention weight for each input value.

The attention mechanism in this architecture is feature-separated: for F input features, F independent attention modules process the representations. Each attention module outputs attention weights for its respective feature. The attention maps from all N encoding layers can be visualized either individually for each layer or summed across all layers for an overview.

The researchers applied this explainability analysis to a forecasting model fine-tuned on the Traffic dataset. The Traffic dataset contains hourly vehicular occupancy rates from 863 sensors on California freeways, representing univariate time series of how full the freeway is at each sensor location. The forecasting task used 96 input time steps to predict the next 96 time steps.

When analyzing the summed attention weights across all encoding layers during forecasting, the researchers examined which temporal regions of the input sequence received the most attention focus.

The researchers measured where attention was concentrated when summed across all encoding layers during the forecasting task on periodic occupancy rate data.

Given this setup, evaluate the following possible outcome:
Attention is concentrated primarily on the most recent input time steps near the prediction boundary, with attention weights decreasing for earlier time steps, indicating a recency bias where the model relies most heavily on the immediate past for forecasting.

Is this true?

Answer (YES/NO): NO